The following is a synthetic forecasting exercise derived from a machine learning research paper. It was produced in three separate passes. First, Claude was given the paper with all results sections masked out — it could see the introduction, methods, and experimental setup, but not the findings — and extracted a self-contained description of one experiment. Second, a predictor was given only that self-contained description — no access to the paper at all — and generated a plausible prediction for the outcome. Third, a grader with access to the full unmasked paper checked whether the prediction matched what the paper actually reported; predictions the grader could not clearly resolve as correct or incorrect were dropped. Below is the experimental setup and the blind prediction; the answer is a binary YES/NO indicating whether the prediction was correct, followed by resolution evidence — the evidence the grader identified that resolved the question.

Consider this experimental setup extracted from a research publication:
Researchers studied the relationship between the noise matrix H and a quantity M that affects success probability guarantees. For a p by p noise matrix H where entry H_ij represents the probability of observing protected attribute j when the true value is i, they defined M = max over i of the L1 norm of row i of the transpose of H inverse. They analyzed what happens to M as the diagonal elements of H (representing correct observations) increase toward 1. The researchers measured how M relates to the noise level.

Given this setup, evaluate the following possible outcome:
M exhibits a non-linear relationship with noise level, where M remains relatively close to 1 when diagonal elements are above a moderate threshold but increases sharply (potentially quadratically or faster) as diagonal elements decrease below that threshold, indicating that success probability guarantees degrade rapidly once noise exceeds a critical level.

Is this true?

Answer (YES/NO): NO